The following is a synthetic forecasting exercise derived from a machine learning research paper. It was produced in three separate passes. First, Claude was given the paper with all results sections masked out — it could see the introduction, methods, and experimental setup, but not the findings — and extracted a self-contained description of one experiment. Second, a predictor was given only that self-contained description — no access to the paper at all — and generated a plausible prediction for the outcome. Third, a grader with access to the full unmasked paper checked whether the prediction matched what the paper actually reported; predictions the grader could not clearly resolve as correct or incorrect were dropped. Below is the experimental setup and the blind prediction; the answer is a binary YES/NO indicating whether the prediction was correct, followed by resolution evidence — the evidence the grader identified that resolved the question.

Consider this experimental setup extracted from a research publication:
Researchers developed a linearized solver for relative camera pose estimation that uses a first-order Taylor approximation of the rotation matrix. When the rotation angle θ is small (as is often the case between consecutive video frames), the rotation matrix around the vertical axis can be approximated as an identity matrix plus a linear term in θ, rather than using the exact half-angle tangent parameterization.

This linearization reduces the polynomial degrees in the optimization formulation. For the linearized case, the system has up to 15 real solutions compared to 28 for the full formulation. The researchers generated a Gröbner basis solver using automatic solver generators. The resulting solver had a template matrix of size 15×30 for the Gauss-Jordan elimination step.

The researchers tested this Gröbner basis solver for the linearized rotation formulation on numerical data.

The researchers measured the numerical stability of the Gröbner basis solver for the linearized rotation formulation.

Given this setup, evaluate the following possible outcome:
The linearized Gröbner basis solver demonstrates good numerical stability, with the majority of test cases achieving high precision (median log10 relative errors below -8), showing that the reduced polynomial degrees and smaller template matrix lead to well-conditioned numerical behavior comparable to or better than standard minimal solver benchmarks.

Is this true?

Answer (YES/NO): NO